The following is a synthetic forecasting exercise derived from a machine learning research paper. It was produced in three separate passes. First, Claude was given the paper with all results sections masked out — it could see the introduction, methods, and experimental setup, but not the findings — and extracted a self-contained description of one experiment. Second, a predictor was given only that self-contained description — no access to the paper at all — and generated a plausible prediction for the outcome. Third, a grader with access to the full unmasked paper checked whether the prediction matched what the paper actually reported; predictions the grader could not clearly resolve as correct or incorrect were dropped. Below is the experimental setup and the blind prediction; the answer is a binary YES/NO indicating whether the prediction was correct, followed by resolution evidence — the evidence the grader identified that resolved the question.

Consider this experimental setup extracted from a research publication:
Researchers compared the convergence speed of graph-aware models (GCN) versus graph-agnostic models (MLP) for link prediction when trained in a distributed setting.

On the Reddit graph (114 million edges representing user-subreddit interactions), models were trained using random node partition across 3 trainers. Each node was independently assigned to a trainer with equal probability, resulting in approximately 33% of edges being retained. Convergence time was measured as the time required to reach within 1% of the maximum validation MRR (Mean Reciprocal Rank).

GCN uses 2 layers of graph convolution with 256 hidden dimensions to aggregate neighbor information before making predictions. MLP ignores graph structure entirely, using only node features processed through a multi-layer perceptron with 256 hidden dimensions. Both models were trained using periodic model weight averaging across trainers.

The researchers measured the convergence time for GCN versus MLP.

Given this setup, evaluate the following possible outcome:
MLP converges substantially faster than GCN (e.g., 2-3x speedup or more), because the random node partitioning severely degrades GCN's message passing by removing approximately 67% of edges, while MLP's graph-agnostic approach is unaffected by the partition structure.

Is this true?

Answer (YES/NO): NO